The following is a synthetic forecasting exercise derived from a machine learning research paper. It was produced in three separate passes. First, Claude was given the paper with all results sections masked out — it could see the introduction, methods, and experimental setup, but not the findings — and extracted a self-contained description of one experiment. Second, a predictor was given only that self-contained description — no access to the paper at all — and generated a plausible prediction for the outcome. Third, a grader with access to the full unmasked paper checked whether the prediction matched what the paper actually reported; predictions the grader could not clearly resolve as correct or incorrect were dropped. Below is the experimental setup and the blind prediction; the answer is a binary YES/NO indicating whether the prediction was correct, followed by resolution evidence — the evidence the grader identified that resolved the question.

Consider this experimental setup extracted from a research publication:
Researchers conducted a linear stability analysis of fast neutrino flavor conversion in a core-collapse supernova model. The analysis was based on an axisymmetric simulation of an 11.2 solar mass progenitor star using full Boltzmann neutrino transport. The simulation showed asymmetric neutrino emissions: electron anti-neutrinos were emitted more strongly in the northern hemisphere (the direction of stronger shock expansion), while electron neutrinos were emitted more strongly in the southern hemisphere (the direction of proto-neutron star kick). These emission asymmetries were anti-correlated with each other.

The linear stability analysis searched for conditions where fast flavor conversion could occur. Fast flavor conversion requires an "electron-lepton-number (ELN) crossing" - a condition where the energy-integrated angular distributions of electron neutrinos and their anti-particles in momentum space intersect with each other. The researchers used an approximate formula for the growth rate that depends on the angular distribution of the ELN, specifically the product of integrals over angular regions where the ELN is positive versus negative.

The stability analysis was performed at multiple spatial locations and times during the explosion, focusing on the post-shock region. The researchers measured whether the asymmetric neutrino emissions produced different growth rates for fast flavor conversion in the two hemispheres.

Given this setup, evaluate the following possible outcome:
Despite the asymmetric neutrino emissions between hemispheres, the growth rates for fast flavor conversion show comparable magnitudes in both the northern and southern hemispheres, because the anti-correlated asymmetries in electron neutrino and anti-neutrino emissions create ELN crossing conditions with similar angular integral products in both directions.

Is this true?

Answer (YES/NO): NO